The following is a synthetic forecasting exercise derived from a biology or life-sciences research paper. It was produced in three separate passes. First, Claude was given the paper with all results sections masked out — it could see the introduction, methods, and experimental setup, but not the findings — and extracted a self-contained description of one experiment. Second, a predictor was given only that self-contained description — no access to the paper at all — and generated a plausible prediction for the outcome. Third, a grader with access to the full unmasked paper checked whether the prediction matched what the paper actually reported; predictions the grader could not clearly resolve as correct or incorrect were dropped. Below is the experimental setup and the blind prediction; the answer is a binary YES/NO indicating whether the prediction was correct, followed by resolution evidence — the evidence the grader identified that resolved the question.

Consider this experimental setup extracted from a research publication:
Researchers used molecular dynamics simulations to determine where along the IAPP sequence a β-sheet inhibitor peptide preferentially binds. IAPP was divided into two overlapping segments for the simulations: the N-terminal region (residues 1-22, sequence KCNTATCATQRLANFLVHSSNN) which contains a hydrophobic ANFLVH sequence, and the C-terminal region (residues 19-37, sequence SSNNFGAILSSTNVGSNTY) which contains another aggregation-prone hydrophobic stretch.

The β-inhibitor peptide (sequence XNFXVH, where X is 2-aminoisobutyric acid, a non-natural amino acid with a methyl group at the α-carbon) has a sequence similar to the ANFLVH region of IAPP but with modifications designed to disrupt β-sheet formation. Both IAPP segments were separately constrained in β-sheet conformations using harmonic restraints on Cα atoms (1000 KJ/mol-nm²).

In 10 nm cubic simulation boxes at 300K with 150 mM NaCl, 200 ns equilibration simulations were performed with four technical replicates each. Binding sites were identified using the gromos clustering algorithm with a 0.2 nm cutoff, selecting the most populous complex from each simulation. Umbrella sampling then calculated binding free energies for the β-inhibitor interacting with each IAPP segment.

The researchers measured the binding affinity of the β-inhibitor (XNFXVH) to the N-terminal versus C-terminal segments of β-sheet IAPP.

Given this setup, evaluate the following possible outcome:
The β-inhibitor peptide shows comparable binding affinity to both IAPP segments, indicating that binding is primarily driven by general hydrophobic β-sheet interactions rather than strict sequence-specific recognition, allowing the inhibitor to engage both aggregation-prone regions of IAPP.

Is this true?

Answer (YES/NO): NO